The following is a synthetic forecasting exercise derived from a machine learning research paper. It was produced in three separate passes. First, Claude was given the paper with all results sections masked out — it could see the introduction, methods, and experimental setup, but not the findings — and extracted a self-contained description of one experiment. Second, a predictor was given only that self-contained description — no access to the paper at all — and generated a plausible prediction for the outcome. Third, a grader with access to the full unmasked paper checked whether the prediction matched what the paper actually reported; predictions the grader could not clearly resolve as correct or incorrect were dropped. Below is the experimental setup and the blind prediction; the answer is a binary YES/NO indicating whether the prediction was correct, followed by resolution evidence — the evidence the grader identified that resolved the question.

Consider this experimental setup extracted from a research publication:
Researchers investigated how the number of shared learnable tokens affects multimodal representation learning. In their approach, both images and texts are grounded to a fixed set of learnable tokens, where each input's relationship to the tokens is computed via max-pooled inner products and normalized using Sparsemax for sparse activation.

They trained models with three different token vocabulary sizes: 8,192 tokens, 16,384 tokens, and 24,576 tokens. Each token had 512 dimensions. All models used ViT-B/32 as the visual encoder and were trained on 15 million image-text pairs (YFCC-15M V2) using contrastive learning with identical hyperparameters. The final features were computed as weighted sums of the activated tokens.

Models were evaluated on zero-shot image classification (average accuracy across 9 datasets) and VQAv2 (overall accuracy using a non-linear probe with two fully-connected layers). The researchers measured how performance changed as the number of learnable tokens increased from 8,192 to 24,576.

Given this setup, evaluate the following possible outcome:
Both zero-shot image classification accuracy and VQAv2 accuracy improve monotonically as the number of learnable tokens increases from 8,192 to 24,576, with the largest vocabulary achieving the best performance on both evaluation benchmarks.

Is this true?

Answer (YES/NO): NO